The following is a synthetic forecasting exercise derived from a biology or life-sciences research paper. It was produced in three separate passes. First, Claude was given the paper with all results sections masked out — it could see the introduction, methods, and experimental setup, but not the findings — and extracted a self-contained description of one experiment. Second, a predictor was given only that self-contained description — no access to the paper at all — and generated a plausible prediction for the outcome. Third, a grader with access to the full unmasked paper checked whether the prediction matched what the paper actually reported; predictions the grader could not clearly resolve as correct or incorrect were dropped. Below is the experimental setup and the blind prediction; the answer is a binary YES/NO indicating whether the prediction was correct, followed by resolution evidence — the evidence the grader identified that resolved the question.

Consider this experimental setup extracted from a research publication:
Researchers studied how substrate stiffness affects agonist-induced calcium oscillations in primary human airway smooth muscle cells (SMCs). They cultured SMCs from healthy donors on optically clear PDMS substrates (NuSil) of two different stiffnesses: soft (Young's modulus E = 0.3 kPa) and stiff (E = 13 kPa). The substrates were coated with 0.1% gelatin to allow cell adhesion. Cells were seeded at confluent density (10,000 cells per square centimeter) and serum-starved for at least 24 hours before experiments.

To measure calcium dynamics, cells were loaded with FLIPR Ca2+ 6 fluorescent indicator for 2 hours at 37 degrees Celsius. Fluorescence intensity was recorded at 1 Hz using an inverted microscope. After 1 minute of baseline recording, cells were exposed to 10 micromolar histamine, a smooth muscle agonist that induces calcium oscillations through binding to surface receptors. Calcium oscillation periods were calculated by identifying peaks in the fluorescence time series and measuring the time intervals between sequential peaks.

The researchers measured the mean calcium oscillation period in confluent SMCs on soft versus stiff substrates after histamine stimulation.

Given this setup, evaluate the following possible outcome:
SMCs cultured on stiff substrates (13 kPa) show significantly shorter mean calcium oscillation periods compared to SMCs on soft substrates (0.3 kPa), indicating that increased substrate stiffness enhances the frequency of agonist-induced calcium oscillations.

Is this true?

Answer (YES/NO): YES